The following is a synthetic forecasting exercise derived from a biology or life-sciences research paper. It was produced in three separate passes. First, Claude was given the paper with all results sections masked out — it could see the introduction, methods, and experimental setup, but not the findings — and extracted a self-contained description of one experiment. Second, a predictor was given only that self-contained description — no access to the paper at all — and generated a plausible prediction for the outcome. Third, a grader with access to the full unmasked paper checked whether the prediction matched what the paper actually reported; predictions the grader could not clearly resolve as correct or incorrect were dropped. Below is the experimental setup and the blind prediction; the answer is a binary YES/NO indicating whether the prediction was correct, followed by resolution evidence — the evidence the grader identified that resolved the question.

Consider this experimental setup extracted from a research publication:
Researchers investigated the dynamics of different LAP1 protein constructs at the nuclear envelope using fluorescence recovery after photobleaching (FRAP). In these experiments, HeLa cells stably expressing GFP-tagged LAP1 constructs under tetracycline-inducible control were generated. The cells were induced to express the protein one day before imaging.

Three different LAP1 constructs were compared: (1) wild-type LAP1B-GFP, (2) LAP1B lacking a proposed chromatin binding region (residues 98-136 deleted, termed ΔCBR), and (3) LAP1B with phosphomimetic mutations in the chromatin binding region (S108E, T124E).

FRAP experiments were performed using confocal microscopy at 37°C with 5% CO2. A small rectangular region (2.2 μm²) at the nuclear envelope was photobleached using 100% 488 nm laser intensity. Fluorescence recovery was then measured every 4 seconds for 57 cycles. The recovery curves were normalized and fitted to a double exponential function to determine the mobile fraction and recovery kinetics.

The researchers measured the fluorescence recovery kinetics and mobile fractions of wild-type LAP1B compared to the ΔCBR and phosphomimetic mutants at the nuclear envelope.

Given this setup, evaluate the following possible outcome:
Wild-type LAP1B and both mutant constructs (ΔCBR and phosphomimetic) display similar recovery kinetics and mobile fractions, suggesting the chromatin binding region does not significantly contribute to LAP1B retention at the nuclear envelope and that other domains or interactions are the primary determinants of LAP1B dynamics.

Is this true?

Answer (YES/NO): NO